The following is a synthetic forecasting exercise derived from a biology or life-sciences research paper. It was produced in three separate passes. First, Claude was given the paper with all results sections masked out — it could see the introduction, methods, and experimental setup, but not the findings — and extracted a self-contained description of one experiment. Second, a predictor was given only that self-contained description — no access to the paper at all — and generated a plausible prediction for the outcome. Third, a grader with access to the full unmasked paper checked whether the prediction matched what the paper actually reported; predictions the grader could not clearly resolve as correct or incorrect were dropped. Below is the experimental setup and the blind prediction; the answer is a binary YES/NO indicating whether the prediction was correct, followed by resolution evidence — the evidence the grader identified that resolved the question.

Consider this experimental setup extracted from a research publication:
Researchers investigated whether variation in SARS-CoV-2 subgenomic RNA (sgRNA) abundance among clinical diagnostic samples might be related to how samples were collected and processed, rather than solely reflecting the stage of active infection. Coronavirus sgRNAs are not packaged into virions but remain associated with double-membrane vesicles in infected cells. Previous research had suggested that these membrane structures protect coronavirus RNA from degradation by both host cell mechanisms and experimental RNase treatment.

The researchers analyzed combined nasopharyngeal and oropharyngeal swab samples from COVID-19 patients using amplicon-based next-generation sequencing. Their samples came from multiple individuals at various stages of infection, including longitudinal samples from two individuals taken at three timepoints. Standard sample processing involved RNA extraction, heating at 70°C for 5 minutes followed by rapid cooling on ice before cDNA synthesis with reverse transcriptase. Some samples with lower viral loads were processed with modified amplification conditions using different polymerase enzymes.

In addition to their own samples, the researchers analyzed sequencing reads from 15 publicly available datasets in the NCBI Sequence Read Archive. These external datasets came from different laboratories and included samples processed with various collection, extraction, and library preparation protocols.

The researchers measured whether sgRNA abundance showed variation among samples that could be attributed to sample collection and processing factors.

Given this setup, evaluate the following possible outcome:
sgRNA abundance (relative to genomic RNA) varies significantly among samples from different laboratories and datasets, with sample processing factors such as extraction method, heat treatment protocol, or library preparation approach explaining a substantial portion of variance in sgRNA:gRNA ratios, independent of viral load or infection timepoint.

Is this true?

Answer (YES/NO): YES